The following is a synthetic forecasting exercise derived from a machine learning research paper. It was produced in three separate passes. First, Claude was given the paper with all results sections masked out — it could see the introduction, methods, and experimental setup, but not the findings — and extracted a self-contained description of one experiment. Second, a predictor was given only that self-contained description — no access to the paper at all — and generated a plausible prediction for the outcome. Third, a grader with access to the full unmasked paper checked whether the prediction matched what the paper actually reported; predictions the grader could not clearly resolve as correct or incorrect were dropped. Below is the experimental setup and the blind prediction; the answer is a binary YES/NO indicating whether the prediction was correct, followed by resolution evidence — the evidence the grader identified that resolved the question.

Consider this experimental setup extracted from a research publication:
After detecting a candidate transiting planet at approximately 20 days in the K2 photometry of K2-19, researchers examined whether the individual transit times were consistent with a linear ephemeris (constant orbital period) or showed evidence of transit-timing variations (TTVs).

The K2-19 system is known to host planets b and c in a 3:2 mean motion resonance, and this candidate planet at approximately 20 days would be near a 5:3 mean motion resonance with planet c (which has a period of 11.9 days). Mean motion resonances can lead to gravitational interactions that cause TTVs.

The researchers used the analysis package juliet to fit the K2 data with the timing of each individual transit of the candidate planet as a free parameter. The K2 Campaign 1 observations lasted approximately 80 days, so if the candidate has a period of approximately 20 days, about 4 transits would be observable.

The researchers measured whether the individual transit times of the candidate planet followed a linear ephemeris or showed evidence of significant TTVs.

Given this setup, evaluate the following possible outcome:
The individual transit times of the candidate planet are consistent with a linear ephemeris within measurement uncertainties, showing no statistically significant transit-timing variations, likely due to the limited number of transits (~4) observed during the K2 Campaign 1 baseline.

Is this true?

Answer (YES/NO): YES